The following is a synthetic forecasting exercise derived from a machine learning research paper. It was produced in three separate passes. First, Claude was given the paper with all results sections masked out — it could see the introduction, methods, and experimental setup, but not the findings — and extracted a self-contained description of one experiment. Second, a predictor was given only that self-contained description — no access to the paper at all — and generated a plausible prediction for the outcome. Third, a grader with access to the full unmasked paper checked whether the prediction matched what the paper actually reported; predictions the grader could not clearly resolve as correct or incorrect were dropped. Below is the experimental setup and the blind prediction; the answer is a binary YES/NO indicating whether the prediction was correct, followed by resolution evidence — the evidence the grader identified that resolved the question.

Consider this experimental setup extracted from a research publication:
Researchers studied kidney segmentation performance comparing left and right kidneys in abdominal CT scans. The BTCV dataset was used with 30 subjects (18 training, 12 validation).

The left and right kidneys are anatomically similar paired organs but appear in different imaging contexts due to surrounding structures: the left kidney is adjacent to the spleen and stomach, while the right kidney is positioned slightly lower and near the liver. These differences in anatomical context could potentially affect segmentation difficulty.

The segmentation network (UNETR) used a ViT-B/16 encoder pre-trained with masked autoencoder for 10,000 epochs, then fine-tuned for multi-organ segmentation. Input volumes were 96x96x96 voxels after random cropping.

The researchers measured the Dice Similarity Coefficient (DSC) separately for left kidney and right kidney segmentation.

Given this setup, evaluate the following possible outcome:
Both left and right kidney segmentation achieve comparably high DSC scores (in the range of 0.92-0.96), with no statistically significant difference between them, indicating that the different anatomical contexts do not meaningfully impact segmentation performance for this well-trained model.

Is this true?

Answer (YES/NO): NO